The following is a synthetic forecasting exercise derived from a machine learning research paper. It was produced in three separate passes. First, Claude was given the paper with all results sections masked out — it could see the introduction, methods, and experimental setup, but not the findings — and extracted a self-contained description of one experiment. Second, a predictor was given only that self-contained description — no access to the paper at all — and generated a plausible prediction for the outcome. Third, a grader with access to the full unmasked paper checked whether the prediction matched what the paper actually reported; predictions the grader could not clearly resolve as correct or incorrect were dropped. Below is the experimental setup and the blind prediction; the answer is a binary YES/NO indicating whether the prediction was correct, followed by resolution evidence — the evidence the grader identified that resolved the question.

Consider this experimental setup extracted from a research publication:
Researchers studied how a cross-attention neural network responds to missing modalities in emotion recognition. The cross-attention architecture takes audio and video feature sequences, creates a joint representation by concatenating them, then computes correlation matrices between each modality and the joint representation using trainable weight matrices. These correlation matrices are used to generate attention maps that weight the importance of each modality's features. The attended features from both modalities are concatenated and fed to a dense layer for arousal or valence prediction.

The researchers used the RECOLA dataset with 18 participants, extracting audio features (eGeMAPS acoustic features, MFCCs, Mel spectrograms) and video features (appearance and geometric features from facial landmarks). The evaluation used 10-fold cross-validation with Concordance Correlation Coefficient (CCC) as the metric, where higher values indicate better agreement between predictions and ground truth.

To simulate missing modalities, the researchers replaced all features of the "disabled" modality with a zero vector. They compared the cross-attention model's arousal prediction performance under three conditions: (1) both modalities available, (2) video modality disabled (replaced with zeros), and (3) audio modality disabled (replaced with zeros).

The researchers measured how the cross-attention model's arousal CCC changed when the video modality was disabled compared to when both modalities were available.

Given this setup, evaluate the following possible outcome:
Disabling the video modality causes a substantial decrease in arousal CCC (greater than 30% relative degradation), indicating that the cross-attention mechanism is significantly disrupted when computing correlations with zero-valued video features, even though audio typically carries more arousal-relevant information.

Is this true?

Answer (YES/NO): NO